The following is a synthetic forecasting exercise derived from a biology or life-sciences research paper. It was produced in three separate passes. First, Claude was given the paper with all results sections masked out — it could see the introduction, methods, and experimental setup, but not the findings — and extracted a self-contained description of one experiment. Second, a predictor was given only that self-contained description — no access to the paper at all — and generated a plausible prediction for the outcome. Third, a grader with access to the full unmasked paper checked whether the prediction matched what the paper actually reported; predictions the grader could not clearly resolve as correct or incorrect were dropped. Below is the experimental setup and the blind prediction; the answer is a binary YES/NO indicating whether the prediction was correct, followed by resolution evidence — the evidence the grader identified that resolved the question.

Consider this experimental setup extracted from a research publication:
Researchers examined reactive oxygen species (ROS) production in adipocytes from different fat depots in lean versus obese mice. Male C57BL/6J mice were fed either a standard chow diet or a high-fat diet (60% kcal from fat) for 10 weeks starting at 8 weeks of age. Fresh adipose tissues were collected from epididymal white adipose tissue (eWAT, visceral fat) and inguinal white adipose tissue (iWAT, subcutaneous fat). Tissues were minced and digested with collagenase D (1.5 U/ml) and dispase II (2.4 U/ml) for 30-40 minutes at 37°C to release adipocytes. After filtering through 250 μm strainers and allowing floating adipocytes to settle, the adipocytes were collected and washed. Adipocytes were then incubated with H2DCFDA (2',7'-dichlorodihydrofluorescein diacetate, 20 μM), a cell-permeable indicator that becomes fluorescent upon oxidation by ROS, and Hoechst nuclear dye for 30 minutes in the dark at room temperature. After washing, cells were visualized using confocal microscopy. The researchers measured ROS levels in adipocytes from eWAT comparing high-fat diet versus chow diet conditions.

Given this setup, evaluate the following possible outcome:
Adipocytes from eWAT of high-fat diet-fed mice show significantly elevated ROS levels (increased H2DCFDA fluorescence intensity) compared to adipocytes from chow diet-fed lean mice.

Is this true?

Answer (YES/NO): YES